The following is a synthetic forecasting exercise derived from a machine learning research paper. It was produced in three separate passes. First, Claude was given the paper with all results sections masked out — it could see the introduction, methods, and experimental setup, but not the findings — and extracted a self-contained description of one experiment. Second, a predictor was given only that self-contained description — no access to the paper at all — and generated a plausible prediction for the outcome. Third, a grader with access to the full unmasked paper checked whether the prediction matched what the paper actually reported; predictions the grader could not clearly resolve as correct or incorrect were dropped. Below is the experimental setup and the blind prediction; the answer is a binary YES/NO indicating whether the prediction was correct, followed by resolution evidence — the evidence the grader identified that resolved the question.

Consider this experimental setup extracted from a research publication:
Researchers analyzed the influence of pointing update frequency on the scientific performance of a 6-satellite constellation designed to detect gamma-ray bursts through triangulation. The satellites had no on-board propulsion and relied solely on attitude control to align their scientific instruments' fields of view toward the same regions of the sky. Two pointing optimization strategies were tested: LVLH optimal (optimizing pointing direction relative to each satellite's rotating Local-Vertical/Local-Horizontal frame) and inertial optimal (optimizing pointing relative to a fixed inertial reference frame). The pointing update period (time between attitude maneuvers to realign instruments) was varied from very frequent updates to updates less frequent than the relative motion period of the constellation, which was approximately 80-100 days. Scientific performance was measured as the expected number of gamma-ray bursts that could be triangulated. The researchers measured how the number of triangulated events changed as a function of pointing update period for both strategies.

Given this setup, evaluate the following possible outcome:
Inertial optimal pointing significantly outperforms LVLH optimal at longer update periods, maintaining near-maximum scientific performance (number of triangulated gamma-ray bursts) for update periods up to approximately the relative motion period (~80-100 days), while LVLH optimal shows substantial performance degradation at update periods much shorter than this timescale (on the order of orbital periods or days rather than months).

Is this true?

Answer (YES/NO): NO